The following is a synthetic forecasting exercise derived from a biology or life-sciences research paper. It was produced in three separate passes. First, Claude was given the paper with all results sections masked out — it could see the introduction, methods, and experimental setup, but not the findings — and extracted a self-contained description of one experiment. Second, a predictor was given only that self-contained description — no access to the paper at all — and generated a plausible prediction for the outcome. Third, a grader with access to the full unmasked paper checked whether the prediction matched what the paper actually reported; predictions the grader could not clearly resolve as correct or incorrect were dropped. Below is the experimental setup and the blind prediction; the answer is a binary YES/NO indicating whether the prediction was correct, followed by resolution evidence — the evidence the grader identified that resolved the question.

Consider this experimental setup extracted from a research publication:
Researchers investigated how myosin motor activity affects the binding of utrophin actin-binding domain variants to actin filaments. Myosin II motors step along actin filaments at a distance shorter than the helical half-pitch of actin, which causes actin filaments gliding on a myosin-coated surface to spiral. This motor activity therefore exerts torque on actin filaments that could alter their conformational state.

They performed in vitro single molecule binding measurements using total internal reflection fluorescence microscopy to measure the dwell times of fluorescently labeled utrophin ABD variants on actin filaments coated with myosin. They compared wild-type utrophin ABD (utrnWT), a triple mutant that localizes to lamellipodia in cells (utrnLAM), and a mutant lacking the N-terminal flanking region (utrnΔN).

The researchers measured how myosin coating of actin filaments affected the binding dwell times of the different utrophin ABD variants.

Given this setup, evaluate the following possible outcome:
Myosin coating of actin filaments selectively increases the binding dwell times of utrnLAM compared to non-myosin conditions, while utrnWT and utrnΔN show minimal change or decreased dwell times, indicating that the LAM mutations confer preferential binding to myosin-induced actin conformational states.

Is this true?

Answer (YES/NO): NO